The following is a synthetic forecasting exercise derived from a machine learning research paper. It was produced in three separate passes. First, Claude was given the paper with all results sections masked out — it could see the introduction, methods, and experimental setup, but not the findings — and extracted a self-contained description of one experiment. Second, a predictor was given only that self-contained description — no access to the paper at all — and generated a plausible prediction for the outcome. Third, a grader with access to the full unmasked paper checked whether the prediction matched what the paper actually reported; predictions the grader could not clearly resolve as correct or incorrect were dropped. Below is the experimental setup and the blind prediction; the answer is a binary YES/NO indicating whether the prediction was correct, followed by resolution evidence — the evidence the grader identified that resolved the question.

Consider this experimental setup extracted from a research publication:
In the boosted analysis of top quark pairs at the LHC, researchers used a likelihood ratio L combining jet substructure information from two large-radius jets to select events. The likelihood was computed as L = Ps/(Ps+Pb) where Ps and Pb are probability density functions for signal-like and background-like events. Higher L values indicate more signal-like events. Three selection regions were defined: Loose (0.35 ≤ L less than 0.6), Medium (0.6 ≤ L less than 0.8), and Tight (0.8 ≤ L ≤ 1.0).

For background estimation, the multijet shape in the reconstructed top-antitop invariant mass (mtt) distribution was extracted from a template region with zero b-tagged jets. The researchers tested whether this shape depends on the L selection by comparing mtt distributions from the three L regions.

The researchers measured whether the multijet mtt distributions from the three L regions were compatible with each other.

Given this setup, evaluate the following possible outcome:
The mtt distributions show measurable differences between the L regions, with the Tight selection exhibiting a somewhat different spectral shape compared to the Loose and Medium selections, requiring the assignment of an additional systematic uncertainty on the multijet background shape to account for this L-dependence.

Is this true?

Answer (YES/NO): NO